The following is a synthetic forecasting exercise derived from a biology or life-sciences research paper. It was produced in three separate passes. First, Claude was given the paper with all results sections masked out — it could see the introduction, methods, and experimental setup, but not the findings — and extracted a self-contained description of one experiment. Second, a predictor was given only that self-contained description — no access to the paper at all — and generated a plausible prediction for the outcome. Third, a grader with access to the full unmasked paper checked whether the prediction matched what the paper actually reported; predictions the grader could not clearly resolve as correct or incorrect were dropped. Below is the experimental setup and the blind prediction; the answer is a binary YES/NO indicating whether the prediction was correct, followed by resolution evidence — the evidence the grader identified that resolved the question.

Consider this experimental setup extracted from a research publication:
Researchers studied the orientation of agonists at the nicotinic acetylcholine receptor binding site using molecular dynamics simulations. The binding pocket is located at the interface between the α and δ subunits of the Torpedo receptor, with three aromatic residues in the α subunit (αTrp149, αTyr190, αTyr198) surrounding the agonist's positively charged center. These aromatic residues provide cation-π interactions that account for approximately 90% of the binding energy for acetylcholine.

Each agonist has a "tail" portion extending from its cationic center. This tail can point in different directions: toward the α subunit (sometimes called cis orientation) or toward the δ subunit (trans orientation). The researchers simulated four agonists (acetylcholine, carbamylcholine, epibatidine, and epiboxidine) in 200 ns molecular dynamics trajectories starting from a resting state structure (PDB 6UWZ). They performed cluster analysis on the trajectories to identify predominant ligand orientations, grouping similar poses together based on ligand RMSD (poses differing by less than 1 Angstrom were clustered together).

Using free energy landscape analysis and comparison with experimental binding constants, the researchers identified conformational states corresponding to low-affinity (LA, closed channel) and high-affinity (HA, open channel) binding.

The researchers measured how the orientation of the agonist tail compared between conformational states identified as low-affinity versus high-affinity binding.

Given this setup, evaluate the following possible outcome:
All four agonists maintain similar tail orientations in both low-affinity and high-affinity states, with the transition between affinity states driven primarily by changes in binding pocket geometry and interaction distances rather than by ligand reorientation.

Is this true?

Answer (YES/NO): NO